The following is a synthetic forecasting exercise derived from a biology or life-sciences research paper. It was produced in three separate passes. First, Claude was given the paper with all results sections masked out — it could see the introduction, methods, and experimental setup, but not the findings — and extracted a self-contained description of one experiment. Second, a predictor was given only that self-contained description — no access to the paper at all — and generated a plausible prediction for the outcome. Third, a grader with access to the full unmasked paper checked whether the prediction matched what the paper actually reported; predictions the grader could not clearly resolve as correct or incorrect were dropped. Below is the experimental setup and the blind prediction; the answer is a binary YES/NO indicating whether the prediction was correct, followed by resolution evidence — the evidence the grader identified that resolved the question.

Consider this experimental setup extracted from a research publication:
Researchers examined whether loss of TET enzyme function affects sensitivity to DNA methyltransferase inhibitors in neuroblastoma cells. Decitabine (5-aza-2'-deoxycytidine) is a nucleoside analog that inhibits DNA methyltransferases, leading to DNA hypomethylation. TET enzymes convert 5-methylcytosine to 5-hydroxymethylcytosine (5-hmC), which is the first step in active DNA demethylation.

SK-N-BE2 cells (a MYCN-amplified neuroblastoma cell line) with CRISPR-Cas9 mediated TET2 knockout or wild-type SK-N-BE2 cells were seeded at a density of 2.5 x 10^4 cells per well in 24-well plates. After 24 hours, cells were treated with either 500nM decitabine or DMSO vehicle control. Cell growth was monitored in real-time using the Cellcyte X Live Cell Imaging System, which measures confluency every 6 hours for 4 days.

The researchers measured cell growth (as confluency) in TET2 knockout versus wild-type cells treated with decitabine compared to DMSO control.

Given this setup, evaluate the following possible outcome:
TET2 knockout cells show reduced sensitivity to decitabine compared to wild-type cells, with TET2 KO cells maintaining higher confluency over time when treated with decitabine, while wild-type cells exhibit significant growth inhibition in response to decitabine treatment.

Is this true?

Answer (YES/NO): NO